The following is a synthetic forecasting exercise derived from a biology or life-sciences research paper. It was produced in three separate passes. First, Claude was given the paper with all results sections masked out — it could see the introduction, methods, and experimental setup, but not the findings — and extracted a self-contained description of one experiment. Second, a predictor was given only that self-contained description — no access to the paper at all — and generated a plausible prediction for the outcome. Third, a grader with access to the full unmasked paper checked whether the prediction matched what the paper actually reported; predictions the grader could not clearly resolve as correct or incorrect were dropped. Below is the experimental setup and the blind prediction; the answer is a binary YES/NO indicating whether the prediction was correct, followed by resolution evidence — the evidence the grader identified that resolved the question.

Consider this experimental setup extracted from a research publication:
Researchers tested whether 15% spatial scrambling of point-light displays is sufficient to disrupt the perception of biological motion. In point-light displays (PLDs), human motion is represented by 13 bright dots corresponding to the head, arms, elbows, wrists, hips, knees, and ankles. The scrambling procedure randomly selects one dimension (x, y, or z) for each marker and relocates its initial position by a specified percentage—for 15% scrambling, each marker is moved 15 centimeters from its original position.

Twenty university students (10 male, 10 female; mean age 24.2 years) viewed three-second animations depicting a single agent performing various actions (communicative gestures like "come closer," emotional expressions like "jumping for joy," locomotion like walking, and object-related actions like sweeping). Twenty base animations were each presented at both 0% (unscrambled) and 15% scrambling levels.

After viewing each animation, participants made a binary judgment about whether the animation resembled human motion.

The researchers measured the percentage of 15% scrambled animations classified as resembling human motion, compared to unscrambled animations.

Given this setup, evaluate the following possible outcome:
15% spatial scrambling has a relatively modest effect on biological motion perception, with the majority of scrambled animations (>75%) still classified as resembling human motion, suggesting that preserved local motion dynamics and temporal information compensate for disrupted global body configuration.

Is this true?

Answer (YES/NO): NO